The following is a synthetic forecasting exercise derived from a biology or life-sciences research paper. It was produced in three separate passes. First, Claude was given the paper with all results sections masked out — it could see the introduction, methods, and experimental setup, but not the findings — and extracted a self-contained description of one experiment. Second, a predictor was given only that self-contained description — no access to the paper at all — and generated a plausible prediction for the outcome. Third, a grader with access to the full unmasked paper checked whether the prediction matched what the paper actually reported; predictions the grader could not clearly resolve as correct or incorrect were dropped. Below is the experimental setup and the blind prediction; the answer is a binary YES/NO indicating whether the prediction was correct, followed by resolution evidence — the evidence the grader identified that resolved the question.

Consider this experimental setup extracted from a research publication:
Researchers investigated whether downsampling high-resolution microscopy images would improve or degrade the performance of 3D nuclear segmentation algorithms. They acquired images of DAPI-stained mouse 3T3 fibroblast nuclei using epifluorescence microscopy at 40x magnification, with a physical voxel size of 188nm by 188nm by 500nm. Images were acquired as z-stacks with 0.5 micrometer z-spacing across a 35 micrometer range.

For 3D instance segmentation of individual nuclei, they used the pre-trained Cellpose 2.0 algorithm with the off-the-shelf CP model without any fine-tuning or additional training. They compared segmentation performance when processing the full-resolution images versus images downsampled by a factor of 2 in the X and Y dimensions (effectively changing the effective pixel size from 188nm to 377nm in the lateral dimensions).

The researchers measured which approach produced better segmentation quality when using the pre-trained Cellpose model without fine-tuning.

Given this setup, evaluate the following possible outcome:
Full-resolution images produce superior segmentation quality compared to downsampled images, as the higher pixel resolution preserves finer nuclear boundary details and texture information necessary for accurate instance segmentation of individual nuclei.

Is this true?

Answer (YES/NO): NO